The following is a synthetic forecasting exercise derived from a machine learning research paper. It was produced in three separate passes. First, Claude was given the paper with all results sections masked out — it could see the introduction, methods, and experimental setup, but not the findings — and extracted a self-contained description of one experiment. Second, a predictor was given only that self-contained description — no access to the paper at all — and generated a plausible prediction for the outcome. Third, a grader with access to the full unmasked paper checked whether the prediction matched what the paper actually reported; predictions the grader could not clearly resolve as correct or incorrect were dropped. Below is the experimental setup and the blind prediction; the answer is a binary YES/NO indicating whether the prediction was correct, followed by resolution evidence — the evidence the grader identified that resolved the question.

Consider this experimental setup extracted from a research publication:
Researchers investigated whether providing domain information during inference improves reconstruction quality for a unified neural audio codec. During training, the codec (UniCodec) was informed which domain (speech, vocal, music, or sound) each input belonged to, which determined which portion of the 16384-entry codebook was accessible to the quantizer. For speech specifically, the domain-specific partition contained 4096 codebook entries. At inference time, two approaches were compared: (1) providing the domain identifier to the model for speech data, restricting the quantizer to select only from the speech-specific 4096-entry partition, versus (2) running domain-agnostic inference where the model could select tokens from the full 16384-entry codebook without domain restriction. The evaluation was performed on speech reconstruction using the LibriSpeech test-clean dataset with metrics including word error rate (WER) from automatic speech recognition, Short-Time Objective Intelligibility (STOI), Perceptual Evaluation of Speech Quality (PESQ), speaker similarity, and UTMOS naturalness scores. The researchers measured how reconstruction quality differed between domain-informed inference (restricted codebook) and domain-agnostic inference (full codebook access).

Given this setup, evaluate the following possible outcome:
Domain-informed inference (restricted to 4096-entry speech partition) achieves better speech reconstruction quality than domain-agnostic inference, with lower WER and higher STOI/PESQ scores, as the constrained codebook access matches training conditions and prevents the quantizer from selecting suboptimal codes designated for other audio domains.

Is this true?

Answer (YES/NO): NO